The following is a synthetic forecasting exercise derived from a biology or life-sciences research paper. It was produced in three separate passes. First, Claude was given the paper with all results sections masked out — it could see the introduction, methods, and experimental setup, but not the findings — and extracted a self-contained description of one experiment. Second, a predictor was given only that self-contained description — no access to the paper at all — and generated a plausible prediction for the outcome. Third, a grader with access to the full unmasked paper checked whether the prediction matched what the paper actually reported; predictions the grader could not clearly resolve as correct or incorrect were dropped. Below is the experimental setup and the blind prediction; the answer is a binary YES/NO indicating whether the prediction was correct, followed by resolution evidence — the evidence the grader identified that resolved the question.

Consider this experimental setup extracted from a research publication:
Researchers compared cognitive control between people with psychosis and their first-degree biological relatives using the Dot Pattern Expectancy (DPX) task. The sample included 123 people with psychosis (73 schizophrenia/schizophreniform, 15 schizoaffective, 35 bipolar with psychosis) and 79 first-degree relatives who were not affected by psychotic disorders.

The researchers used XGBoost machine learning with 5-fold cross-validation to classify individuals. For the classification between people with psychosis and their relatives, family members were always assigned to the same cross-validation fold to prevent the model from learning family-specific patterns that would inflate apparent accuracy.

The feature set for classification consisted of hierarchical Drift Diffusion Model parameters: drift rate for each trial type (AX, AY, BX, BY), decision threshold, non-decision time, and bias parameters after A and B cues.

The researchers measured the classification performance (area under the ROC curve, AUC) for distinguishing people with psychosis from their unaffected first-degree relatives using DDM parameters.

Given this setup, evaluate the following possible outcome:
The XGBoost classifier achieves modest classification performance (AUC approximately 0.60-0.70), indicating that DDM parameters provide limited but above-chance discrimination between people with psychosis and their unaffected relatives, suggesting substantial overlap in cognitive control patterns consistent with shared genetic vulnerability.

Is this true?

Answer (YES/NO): NO